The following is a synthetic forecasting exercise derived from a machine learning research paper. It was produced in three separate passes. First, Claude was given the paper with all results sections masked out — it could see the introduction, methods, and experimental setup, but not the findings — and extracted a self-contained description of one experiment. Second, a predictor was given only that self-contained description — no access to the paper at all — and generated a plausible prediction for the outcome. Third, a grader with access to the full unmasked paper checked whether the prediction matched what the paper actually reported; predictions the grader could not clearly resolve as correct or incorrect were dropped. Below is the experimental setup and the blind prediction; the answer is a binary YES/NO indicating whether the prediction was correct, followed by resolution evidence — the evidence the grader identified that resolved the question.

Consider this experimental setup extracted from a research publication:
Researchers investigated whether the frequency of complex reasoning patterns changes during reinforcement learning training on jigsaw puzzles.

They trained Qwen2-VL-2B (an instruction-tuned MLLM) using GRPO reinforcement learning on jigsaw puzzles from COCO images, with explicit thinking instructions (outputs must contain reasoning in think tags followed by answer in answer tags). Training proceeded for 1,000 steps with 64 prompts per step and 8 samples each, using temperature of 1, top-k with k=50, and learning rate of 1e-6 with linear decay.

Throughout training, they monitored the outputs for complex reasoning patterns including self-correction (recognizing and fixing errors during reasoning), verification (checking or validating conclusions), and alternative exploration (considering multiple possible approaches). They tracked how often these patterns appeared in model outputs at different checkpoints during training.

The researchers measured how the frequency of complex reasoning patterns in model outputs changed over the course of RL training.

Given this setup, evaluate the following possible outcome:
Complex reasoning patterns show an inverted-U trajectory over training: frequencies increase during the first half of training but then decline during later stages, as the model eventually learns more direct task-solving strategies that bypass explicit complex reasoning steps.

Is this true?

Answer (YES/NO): NO